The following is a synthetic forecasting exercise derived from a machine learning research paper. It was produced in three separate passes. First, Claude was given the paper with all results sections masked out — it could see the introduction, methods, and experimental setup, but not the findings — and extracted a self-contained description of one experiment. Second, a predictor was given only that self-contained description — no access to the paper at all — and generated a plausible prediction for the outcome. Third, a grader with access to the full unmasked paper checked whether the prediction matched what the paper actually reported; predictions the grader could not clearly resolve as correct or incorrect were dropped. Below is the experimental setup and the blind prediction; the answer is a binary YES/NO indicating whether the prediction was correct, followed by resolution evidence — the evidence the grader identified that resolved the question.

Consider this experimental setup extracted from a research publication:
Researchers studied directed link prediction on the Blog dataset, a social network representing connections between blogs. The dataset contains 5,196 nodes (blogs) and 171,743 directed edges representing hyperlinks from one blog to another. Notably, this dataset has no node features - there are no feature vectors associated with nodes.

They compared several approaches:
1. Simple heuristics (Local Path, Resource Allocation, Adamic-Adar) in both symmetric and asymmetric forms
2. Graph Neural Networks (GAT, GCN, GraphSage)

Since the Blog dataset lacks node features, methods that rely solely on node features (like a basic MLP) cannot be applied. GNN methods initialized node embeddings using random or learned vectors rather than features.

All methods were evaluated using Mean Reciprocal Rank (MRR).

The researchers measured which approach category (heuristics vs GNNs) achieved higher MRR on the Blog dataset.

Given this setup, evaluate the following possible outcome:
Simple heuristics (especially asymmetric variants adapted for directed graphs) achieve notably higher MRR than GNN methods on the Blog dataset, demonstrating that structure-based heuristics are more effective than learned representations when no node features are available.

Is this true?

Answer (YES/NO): YES